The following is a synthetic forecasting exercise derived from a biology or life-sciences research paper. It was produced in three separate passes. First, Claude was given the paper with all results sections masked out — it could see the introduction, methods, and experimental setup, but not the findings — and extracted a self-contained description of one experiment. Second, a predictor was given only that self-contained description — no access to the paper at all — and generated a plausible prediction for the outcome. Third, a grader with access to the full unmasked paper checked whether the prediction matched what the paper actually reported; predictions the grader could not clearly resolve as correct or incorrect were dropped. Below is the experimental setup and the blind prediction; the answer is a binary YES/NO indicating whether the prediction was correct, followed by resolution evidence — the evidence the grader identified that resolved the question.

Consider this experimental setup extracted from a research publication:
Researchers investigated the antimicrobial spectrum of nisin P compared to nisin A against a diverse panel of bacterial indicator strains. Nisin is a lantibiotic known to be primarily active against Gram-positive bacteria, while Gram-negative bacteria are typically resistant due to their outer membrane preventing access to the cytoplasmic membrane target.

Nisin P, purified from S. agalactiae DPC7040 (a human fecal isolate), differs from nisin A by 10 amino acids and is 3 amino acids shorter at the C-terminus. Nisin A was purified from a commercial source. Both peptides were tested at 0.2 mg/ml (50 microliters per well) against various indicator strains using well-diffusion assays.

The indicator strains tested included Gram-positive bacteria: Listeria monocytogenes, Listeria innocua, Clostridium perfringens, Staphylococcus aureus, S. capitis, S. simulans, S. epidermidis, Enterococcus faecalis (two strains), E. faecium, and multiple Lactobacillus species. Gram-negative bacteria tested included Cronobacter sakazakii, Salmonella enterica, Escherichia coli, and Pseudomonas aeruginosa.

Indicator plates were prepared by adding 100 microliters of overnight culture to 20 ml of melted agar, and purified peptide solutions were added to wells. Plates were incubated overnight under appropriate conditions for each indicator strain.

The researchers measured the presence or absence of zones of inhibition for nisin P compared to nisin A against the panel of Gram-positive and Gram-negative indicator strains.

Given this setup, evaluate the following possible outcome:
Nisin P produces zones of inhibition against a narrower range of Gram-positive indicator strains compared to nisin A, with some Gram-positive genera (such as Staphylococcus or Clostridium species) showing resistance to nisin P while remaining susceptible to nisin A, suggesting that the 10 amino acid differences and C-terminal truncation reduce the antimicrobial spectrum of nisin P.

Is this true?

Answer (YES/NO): NO